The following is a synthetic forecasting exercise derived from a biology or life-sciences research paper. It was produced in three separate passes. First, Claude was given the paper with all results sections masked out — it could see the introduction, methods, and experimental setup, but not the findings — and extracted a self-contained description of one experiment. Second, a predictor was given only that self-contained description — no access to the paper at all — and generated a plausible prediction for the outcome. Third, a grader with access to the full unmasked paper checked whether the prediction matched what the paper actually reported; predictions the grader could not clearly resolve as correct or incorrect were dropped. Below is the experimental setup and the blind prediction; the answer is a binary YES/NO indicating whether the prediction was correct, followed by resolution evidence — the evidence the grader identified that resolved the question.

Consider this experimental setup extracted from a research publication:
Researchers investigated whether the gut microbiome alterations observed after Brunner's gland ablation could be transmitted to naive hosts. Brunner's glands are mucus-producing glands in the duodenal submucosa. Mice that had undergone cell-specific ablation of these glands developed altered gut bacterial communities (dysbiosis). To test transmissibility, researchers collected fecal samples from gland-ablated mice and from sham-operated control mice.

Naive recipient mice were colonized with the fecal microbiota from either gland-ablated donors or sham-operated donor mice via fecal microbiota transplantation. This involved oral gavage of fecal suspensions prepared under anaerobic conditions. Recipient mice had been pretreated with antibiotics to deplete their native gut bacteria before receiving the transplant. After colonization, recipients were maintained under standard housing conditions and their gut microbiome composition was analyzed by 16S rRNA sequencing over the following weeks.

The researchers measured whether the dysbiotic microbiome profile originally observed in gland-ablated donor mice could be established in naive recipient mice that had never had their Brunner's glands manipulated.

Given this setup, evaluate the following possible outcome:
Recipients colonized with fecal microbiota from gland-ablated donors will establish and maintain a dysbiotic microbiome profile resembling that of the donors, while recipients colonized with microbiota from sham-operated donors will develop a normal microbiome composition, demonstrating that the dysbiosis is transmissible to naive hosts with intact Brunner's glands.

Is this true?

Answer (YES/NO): YES